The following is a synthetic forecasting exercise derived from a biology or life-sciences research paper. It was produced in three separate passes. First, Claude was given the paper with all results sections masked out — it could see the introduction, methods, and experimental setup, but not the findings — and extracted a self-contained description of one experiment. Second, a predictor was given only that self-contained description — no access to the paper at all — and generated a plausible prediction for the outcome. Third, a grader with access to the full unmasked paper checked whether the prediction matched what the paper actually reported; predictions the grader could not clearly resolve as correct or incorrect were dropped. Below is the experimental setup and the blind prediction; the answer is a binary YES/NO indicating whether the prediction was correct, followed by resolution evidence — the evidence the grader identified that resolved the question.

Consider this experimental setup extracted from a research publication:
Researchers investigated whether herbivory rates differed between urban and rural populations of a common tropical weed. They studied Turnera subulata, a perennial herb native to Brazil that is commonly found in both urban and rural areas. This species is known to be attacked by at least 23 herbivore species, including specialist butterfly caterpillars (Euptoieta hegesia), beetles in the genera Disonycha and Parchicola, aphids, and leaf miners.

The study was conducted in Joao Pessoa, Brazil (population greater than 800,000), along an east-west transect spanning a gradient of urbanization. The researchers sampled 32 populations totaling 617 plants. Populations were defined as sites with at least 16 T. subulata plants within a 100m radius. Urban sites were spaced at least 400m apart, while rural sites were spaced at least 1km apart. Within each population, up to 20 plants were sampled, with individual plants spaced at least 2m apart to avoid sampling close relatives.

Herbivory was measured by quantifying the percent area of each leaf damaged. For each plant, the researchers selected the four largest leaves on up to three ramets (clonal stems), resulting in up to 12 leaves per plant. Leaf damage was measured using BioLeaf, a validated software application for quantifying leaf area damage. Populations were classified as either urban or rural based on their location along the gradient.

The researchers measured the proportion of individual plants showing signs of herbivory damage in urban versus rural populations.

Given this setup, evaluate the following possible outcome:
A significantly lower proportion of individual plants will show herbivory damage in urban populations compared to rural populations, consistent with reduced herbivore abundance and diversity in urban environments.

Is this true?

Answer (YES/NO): NO